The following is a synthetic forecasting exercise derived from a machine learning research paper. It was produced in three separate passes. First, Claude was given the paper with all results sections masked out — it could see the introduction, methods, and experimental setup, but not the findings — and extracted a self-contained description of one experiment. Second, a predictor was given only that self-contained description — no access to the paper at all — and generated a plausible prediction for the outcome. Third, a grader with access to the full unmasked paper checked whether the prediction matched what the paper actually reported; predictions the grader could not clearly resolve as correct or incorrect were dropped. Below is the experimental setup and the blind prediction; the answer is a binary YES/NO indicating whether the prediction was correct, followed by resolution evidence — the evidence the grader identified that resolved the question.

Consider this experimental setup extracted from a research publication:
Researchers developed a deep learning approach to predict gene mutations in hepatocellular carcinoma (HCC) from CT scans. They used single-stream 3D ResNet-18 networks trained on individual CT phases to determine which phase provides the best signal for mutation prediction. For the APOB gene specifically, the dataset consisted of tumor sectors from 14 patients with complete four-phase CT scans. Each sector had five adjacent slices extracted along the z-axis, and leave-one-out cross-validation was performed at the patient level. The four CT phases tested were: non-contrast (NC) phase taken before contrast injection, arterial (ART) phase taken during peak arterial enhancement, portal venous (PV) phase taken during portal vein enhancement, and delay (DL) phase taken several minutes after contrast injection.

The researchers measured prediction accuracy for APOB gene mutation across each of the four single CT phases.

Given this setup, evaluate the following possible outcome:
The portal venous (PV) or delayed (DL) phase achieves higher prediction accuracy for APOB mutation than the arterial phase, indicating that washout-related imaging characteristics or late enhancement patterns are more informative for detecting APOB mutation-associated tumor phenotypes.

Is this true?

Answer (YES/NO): NO